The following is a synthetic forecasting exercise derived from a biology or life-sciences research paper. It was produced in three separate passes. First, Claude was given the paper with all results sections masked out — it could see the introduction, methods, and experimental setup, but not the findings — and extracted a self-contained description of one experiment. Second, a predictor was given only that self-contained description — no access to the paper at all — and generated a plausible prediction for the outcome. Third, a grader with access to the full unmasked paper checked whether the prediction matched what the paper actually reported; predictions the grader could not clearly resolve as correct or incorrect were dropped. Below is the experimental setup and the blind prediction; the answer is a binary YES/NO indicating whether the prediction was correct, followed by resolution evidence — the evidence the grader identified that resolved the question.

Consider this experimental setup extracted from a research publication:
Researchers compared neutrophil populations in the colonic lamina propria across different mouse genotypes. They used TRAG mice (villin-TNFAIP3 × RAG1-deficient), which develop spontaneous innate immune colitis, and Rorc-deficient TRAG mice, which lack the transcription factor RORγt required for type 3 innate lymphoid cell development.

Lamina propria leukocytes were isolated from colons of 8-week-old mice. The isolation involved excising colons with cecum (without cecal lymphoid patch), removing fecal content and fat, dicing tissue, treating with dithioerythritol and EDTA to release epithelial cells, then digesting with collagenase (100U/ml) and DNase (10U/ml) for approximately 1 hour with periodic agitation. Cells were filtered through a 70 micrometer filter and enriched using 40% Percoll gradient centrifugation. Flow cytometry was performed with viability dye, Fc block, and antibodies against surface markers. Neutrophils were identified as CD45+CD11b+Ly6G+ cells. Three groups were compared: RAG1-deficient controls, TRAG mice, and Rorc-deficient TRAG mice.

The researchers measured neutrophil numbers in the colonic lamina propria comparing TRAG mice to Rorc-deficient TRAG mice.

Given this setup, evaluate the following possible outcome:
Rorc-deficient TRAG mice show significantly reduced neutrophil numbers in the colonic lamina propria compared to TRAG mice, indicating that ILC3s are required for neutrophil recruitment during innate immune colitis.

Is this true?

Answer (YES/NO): NO